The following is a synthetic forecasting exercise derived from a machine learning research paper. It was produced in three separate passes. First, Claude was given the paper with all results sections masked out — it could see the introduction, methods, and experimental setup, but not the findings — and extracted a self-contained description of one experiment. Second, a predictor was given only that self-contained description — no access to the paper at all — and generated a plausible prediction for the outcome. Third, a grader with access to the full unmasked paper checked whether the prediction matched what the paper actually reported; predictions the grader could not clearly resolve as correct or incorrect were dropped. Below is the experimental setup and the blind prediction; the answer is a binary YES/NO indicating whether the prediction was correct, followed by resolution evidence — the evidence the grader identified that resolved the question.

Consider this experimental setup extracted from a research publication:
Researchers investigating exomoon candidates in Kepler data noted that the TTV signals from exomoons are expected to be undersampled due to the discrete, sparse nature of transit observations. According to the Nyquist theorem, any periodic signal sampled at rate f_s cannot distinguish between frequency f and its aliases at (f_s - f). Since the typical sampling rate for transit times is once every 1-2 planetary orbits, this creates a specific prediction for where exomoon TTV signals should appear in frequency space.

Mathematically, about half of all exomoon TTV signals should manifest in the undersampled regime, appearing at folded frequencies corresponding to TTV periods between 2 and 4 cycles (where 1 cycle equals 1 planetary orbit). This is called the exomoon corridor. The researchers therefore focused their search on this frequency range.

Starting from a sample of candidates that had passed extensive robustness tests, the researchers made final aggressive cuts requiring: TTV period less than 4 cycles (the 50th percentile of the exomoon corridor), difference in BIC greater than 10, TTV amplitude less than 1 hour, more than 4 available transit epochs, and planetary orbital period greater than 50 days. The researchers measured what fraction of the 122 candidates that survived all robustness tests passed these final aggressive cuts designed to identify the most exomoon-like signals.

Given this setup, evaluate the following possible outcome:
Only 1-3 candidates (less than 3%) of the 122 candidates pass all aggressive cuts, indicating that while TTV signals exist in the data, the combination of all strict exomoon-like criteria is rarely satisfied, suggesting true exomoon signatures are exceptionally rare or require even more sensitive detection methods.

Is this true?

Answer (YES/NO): NO